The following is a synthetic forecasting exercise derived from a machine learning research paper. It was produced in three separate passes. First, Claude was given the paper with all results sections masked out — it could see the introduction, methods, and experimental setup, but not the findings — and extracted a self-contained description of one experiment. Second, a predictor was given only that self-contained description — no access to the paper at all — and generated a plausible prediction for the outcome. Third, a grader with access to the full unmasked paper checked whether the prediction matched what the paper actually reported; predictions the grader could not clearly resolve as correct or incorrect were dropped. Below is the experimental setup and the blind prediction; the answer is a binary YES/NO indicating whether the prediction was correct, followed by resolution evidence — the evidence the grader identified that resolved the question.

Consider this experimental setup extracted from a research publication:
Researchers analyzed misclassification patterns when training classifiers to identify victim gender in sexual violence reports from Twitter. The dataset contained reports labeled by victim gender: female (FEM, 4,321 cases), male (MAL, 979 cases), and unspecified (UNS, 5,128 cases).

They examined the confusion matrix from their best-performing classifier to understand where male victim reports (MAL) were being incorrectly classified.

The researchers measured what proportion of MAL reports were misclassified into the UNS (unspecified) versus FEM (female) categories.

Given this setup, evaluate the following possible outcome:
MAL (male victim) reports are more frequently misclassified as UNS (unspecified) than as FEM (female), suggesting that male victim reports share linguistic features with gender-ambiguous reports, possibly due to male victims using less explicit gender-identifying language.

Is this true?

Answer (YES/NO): YES